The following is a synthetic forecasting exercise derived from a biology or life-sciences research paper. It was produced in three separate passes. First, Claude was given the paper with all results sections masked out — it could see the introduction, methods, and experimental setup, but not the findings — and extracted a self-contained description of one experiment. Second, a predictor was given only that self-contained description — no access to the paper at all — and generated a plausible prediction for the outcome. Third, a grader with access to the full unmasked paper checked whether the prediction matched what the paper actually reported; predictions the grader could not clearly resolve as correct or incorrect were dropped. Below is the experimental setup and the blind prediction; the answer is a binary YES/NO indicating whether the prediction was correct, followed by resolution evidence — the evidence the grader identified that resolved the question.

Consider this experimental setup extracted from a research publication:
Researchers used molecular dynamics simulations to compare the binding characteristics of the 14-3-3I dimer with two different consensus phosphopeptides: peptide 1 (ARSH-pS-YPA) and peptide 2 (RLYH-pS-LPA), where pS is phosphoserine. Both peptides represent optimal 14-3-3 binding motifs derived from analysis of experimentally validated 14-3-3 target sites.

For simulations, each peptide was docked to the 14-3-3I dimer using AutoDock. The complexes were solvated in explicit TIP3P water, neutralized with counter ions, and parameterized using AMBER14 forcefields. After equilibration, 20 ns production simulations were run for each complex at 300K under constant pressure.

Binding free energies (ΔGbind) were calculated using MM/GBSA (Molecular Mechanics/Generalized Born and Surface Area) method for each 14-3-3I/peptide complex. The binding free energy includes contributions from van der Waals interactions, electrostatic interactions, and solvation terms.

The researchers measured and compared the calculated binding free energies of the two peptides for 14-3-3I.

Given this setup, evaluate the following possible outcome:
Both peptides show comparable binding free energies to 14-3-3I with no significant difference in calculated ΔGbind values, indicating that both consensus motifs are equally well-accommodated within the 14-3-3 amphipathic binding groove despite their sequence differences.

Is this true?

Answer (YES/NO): NO